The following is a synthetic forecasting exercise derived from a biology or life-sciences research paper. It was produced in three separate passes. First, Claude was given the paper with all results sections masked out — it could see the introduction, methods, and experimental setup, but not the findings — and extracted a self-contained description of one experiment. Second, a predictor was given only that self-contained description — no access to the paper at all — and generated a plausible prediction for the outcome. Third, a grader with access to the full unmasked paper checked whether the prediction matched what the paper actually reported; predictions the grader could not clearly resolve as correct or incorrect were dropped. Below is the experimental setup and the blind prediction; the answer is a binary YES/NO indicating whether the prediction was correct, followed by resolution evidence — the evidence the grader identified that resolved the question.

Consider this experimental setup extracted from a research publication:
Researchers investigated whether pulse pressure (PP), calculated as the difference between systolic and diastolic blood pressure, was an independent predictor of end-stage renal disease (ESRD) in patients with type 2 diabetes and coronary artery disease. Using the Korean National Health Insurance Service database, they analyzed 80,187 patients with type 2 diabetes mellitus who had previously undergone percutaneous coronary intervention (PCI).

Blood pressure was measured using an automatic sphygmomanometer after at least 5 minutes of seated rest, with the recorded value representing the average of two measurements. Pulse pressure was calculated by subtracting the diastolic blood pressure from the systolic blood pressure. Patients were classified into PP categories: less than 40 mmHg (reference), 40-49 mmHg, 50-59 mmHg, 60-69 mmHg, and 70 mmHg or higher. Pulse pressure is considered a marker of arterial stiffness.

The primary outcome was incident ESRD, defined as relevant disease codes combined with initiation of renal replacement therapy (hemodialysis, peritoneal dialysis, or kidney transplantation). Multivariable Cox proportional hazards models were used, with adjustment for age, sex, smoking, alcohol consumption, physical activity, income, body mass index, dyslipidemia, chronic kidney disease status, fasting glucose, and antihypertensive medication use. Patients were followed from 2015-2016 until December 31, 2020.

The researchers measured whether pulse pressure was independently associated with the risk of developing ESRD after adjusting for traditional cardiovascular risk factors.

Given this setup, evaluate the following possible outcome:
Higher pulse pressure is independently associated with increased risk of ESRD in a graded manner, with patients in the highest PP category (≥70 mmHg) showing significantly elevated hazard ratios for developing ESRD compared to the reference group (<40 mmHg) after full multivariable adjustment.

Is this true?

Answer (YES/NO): YES